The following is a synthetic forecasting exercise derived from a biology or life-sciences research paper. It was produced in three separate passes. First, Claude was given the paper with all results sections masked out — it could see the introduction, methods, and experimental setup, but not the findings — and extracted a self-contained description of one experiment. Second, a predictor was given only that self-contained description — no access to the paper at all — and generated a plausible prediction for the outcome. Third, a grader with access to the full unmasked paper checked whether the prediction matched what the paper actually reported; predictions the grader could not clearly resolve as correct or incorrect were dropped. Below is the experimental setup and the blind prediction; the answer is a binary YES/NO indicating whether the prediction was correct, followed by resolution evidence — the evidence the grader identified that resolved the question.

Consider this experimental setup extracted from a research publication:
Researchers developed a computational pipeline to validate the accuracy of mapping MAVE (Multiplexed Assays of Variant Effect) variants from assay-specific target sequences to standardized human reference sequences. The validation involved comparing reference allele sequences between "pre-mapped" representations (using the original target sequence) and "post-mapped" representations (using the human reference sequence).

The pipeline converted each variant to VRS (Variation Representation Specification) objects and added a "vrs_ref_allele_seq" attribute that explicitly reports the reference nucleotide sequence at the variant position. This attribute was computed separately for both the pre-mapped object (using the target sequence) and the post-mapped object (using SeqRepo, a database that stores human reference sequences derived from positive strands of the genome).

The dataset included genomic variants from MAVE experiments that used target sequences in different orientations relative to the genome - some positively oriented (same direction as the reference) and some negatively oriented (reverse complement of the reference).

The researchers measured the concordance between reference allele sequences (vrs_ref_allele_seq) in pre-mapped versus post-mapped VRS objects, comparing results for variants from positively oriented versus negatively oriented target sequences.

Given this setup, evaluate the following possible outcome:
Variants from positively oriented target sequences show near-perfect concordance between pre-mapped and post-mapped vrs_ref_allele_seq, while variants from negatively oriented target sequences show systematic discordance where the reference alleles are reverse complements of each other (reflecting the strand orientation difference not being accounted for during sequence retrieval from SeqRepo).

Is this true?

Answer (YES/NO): YES